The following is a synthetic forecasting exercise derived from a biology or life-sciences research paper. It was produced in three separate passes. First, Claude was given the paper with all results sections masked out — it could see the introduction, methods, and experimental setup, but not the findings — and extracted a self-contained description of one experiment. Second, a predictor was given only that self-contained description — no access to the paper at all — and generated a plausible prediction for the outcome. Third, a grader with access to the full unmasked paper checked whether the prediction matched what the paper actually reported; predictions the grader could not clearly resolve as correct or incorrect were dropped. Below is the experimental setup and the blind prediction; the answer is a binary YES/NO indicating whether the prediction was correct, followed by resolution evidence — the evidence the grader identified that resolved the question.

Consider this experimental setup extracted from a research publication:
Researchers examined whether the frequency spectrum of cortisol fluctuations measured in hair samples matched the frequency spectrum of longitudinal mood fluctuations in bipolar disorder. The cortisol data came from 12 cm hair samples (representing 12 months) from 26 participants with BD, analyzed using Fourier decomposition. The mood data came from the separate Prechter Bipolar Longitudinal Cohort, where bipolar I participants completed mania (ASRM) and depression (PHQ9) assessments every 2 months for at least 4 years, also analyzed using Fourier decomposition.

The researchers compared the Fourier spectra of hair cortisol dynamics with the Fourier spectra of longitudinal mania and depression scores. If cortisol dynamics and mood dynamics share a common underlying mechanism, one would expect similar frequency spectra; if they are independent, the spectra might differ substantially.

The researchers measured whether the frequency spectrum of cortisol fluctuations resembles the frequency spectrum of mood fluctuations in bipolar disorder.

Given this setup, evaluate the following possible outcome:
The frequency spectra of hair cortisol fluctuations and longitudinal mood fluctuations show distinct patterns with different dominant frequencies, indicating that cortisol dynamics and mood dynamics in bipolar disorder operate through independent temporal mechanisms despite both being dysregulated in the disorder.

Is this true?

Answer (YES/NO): NO